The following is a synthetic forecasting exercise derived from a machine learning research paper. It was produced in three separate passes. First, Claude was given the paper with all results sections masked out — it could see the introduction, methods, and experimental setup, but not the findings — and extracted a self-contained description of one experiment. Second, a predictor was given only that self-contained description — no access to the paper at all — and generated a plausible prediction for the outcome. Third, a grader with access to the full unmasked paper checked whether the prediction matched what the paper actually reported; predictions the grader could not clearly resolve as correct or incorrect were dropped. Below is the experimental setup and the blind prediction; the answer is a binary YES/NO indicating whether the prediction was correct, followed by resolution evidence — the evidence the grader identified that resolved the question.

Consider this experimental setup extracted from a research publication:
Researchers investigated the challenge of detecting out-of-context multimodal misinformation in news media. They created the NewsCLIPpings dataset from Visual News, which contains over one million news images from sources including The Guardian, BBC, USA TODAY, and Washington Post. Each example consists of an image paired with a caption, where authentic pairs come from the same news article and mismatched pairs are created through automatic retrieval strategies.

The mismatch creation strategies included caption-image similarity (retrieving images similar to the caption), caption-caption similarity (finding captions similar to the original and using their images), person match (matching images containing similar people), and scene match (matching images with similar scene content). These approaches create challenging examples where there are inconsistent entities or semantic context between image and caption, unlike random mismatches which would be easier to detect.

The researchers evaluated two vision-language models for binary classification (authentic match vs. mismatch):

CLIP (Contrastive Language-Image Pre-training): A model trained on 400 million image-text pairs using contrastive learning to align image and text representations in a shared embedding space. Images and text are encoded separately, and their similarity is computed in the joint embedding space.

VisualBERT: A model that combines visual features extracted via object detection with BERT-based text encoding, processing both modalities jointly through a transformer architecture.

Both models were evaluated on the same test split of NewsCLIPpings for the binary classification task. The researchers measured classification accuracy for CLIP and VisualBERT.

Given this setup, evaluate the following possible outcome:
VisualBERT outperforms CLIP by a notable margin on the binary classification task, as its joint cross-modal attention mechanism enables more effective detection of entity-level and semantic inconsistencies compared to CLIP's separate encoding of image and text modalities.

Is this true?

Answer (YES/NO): NO